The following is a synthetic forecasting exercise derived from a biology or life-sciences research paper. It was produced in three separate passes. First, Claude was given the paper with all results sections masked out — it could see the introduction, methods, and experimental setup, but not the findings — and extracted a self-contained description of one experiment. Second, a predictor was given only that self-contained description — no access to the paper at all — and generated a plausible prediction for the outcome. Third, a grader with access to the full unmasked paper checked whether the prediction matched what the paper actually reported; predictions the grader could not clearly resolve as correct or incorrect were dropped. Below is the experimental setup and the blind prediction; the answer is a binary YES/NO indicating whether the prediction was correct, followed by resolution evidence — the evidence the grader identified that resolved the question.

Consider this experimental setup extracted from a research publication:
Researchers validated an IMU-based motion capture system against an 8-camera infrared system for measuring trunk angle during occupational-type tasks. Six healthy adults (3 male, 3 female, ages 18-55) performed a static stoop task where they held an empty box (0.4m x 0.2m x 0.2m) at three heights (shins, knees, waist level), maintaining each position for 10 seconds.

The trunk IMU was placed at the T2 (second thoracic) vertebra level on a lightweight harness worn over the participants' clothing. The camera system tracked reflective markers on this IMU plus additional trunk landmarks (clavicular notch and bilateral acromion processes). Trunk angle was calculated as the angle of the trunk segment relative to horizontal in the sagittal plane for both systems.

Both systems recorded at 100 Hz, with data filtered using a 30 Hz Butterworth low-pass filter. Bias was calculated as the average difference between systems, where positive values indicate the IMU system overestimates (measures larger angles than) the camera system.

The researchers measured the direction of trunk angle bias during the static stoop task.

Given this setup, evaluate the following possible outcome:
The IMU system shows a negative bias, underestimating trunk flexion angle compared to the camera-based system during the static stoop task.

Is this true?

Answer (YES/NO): NO